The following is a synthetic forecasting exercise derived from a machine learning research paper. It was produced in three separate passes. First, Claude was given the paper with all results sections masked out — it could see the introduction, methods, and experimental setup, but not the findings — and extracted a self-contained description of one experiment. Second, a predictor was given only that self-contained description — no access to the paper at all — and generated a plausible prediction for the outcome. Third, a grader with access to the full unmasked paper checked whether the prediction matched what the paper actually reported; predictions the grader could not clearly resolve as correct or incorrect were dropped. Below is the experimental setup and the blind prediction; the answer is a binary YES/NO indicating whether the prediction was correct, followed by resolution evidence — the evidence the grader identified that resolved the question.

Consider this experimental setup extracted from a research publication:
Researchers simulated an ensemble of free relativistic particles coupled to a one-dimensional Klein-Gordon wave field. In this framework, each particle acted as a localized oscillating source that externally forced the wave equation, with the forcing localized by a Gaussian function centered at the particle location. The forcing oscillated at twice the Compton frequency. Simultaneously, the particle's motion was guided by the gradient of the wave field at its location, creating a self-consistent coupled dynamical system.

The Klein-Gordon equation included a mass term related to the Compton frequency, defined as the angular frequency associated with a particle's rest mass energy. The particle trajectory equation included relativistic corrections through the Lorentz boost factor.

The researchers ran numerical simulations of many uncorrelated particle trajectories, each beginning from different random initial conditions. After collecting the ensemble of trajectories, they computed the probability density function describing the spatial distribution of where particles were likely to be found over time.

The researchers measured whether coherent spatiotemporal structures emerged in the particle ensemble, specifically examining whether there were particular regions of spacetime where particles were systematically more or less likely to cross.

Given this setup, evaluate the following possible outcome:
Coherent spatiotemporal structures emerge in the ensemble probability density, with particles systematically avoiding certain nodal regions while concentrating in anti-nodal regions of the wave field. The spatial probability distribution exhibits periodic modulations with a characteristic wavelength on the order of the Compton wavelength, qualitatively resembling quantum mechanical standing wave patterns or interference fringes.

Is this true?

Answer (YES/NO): NO